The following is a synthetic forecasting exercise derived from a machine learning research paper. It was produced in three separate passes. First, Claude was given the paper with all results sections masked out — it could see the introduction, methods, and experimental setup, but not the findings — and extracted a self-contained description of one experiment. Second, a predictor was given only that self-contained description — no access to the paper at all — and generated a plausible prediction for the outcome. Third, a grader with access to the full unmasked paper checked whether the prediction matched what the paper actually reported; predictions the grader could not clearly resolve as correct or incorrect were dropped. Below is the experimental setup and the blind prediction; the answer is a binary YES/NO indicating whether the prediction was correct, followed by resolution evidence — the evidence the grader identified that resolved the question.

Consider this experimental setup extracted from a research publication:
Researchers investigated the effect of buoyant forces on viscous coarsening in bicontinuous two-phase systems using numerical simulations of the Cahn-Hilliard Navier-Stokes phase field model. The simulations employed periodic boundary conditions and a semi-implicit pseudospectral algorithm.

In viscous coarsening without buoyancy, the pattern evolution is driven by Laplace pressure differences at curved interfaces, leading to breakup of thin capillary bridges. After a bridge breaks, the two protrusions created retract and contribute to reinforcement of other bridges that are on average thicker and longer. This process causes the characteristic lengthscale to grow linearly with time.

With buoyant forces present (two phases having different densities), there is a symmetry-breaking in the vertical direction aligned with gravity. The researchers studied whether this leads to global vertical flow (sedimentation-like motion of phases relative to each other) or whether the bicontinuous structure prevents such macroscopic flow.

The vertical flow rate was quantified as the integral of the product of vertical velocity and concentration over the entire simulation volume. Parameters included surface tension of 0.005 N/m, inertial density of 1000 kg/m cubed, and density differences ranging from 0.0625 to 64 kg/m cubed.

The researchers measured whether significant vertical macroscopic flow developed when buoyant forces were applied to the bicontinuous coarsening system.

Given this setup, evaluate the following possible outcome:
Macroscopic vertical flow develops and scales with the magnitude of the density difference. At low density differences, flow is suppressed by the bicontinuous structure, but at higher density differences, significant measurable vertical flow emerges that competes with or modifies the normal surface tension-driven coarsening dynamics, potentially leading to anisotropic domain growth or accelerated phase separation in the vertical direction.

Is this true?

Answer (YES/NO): NO